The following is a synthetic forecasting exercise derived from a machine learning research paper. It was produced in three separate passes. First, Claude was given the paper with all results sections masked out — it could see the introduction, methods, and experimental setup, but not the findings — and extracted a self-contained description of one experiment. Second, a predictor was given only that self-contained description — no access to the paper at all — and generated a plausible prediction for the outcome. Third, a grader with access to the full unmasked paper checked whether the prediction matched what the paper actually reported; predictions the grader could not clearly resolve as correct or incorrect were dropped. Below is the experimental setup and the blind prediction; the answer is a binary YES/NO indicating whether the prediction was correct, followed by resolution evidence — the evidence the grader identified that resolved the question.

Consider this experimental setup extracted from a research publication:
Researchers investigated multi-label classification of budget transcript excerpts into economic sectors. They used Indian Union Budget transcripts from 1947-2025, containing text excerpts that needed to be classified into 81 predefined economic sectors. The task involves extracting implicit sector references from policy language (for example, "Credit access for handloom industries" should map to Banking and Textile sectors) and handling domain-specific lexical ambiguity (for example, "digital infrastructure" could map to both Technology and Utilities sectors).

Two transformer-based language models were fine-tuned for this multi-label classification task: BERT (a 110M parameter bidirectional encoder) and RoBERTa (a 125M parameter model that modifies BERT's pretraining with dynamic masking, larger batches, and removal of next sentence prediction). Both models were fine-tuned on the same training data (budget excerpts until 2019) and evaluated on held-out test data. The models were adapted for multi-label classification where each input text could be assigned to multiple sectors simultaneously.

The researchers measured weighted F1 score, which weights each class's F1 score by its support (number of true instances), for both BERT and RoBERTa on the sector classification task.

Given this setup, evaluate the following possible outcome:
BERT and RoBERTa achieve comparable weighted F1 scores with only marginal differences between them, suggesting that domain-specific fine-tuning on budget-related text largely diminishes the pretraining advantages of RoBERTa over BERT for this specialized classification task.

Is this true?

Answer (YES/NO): NO